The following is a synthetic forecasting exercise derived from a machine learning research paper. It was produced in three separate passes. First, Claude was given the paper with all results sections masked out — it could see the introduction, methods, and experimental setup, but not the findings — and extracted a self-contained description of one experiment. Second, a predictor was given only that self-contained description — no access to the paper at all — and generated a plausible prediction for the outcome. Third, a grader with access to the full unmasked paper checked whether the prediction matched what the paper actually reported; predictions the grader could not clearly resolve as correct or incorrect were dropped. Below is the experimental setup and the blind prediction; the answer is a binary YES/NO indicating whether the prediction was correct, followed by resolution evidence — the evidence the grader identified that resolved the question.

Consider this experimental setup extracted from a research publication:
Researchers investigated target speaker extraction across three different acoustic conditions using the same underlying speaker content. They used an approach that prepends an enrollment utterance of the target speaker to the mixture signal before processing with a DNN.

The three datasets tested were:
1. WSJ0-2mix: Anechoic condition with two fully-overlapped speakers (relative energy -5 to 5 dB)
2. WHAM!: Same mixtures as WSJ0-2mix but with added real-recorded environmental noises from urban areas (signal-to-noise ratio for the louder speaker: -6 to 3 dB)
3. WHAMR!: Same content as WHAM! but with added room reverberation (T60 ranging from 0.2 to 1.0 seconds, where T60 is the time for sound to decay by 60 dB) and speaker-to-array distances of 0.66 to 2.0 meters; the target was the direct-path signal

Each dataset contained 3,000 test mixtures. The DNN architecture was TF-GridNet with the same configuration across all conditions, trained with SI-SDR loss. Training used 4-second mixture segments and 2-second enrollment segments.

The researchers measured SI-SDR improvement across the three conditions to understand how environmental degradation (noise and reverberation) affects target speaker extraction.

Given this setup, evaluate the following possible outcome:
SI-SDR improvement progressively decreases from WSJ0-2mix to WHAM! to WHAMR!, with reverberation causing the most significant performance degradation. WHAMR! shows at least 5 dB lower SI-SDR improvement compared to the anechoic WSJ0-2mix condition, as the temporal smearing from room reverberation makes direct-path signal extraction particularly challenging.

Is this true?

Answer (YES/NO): NO